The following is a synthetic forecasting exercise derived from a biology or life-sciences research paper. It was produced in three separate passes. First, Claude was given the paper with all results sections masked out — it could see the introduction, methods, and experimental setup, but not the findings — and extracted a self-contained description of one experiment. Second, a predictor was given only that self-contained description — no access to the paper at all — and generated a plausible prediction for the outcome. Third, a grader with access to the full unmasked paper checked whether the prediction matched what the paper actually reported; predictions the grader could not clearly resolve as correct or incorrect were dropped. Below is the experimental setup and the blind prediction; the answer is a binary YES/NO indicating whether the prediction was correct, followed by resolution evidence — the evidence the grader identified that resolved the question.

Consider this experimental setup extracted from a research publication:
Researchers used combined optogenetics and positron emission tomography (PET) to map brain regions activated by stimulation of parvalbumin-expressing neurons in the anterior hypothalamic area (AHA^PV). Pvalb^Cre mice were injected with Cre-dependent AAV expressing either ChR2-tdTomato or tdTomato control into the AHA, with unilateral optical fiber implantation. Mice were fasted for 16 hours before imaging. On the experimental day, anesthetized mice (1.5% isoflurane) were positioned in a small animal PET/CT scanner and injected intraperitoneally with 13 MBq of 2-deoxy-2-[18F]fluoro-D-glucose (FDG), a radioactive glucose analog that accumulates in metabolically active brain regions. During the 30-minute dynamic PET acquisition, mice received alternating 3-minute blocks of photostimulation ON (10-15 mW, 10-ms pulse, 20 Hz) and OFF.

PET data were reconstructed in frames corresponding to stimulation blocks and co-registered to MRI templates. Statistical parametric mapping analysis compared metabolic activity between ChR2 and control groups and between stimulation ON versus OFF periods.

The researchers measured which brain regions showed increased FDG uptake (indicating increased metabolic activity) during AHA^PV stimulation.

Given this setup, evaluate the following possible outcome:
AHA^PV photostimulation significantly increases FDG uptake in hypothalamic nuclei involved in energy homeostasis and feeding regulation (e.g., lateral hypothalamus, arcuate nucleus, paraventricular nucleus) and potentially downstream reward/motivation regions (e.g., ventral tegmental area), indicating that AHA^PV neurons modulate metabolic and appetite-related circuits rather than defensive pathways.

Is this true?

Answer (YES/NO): NO